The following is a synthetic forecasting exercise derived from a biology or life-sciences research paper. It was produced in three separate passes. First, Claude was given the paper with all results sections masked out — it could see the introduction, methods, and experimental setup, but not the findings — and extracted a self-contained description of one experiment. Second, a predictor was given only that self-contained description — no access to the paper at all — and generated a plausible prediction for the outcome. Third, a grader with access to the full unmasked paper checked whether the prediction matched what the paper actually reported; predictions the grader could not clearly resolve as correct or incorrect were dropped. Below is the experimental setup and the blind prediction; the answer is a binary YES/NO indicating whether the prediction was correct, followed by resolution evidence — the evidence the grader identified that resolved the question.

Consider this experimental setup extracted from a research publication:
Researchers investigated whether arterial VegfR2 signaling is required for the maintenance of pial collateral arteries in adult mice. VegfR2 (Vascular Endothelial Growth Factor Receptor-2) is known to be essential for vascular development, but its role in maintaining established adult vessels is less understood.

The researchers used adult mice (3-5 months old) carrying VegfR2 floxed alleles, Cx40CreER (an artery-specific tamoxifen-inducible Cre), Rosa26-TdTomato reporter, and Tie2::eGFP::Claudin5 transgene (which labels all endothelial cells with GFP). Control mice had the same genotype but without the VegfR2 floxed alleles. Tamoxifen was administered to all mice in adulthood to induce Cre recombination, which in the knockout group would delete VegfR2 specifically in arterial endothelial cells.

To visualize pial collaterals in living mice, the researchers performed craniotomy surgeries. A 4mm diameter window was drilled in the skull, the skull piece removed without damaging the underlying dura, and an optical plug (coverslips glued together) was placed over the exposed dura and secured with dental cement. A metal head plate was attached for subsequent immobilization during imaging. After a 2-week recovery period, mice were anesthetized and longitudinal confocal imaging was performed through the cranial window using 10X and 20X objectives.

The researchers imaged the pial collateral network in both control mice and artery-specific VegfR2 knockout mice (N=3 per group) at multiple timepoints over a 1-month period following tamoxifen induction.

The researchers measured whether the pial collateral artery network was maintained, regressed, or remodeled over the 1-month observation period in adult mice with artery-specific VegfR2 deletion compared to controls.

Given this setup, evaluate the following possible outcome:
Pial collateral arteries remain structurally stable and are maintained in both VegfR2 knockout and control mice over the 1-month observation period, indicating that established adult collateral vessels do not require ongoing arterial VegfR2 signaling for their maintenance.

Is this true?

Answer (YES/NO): YES